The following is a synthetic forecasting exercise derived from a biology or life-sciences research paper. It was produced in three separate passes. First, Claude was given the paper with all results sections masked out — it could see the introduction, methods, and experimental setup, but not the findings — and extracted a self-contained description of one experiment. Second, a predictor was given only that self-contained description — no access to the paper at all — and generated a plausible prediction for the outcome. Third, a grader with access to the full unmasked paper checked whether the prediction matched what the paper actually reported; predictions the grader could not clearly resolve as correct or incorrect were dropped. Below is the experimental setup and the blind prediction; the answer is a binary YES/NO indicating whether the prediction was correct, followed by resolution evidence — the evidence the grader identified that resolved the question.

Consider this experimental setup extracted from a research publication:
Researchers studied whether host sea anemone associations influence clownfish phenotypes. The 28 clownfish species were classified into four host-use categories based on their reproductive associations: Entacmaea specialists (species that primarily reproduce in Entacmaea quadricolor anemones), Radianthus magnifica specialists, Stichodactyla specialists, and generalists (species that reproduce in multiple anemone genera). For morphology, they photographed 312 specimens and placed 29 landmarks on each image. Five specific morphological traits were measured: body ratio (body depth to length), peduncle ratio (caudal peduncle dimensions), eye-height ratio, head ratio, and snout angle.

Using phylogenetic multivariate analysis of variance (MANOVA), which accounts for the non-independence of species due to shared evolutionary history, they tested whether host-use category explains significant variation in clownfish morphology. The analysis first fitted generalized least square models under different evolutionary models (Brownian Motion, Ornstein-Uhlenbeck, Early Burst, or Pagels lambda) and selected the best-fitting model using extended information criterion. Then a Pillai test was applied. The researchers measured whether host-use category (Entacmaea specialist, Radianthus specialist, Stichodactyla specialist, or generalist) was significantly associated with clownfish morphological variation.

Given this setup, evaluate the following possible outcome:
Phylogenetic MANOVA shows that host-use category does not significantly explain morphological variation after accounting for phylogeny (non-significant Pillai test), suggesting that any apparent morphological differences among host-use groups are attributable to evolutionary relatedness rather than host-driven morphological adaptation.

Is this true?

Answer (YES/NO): NO